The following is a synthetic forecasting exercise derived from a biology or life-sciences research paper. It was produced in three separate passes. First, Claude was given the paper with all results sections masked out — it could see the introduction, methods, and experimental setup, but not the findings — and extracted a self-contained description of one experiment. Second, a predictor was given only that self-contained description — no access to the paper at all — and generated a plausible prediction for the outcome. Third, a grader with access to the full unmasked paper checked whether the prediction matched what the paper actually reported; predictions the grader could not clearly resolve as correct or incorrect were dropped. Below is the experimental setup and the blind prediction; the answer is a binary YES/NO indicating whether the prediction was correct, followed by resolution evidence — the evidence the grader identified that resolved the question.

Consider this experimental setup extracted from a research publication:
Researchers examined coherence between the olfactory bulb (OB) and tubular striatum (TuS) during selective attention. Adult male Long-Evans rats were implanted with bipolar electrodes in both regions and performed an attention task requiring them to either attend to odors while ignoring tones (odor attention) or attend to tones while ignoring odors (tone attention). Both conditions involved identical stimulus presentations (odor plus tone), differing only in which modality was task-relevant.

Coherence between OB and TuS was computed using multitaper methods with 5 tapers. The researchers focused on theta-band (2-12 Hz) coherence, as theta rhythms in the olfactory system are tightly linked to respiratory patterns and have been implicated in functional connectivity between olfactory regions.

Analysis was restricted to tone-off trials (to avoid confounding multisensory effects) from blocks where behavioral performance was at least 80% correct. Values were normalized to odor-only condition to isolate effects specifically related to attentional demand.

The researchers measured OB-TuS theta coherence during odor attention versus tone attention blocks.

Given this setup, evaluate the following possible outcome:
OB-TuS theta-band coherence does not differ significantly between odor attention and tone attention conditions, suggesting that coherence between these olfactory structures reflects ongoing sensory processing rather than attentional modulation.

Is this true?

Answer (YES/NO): YES